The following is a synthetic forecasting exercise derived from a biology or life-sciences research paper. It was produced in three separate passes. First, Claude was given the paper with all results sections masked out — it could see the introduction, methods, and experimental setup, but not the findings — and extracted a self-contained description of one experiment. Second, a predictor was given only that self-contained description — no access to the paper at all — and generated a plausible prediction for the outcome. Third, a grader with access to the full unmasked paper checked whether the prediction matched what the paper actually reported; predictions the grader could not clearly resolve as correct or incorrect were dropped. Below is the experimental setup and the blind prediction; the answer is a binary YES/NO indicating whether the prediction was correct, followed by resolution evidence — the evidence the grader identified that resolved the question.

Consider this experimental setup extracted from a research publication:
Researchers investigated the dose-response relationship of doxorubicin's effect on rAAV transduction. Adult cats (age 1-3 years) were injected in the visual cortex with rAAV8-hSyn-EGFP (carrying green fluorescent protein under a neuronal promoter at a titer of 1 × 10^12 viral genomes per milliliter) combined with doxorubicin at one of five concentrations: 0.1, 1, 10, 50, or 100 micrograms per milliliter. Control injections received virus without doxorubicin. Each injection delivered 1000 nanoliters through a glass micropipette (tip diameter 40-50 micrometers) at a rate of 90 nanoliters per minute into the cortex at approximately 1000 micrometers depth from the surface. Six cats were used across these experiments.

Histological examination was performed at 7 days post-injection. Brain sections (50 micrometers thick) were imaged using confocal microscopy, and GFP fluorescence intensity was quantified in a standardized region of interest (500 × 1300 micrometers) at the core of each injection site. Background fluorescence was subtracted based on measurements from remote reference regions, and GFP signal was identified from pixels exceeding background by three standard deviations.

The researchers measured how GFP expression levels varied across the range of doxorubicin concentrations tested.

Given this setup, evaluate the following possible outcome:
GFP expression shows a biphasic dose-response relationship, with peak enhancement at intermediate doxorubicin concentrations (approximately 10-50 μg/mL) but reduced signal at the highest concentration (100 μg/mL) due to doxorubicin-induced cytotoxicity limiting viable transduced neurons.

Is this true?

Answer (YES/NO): YES